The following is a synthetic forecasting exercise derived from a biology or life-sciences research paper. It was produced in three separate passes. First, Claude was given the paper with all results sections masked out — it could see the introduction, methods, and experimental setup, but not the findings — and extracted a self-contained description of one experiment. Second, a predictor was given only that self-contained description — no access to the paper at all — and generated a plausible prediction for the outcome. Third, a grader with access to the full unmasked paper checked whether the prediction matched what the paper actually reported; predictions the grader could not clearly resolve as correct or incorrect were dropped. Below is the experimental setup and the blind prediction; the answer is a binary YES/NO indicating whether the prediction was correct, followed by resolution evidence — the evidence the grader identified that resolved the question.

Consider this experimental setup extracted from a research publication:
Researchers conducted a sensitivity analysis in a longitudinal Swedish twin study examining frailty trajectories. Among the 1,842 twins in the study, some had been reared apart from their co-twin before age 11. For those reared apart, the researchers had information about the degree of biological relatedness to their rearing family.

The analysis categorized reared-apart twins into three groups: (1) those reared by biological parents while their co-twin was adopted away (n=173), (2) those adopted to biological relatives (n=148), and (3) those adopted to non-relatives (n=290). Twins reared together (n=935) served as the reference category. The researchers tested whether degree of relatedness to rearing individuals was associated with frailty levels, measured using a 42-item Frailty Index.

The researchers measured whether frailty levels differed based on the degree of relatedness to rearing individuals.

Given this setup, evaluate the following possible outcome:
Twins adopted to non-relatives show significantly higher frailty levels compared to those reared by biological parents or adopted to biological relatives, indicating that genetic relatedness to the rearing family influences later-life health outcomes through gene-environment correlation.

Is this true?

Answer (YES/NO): NO